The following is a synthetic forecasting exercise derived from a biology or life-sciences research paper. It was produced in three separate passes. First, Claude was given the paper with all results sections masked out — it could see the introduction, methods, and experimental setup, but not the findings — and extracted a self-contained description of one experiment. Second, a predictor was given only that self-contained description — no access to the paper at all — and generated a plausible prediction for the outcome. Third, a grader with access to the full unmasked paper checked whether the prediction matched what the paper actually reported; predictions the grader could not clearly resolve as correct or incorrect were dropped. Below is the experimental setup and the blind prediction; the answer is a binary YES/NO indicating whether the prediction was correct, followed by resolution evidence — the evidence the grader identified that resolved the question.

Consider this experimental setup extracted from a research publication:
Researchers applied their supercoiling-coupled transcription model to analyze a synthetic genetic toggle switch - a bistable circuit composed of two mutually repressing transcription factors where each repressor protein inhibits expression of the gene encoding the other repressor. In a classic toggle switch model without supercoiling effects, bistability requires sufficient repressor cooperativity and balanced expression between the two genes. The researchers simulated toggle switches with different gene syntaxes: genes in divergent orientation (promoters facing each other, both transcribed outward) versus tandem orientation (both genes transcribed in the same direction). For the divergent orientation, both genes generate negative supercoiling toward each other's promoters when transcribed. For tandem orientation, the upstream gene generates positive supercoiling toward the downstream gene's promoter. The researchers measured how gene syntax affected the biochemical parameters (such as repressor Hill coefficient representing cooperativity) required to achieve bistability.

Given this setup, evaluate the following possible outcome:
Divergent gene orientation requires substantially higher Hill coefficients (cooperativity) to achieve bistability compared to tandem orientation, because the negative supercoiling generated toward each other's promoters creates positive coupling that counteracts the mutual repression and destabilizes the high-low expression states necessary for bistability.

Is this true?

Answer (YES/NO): YES